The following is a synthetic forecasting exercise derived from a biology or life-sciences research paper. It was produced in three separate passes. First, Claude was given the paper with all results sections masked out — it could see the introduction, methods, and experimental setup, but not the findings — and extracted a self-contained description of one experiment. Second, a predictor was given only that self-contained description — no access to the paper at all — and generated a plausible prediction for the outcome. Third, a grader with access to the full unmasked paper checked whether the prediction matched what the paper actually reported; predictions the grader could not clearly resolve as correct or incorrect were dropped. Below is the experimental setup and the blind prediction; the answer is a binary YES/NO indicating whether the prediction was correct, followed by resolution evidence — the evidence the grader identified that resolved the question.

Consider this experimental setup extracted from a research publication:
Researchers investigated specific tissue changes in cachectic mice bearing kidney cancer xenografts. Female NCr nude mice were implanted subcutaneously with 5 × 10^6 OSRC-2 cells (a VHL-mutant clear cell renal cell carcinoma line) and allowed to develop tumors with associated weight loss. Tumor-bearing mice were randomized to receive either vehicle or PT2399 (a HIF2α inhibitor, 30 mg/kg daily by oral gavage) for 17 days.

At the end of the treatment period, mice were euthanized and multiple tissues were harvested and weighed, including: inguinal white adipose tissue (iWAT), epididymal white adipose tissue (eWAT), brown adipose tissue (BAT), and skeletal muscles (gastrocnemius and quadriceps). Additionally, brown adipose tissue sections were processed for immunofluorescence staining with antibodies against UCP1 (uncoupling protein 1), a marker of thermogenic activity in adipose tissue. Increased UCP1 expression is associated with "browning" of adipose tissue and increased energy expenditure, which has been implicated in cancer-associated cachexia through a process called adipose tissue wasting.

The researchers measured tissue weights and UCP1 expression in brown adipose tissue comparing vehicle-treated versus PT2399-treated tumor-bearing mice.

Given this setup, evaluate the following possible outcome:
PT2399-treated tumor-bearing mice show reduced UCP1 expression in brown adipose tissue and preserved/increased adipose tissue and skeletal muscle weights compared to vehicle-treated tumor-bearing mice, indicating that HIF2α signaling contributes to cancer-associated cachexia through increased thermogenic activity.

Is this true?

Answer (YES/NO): NO